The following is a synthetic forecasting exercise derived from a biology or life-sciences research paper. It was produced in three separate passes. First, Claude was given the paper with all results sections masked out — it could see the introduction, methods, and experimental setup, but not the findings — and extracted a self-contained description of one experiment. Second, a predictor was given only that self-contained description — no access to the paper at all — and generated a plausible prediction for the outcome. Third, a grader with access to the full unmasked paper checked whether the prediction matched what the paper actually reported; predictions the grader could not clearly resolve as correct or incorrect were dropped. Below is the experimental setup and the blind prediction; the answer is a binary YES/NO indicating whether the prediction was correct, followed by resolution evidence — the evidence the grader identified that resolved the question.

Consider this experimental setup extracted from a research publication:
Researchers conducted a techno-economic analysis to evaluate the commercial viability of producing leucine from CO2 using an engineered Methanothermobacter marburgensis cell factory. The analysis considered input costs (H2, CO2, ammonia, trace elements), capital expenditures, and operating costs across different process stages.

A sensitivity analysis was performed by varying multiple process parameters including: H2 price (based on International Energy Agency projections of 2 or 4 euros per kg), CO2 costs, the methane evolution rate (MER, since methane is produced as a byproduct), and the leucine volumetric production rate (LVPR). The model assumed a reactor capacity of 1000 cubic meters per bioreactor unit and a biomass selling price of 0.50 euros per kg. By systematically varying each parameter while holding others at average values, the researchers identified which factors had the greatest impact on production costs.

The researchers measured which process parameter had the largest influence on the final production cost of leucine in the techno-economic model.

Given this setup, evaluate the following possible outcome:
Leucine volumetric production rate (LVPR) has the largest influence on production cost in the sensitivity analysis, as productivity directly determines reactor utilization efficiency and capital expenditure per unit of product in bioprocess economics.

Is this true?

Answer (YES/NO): NO